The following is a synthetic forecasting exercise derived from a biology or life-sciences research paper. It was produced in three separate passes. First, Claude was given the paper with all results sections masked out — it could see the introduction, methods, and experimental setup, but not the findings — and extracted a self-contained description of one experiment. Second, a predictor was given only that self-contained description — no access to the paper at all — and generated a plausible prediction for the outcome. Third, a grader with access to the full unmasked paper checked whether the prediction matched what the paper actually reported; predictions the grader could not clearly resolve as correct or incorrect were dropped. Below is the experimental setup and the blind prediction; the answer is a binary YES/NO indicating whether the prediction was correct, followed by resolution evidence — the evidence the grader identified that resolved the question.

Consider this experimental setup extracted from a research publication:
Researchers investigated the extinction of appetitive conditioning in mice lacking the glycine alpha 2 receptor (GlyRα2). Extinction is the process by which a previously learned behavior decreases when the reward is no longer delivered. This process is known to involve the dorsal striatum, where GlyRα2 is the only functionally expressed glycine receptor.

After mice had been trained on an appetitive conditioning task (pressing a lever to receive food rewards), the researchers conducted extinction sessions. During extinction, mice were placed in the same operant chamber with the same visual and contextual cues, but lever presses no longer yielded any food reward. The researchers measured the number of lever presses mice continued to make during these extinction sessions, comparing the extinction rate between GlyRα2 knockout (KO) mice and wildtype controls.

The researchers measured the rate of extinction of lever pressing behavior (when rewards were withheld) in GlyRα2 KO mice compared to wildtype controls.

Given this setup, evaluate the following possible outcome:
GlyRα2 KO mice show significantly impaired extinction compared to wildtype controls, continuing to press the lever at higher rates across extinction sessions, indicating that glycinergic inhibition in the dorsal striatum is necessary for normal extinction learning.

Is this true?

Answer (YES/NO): NO